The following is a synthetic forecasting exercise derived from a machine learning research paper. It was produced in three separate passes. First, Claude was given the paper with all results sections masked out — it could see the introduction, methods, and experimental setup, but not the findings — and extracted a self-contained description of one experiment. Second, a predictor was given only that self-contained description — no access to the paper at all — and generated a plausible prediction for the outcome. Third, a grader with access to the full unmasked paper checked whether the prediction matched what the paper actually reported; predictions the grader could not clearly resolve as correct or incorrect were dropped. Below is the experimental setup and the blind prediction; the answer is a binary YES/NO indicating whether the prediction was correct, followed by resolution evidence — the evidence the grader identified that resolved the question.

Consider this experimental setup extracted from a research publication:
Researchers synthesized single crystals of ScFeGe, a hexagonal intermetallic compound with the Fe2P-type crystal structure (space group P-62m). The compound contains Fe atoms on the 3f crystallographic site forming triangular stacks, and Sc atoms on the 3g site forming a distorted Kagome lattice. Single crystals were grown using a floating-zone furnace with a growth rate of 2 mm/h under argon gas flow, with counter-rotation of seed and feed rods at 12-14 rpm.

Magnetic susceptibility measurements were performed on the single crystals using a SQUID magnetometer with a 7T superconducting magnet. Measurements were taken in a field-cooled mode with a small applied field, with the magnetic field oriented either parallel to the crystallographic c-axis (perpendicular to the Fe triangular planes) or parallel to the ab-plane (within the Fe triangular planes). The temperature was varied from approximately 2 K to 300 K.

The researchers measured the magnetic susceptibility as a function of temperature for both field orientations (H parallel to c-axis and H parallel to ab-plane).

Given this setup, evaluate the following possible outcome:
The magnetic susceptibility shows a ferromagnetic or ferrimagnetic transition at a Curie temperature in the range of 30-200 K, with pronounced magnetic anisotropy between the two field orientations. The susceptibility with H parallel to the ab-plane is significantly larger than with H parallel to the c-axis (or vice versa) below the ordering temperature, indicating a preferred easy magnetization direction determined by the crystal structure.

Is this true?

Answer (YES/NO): NO